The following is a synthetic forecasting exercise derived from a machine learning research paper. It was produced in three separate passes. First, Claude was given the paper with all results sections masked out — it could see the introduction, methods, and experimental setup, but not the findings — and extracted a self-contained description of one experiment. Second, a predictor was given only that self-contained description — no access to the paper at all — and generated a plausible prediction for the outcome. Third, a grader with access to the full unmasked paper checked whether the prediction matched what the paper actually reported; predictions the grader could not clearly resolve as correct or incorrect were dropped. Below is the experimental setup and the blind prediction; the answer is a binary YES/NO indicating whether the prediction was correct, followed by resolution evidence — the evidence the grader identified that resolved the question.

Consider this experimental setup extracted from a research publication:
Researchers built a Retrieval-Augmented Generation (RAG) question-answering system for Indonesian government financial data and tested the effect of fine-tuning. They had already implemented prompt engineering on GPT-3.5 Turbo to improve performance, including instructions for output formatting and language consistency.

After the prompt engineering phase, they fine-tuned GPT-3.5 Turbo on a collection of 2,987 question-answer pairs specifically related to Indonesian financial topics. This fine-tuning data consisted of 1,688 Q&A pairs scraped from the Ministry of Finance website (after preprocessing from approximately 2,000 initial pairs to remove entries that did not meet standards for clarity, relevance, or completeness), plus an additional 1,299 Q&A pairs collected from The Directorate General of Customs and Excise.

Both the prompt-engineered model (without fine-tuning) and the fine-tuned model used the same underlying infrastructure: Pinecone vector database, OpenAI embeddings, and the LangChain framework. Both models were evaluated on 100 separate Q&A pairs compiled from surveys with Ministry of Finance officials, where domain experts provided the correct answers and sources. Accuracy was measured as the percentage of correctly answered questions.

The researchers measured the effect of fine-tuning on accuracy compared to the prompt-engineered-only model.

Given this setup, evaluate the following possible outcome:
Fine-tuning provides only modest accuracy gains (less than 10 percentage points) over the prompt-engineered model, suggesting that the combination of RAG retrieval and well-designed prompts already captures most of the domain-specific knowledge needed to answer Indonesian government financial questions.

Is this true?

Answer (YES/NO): YES